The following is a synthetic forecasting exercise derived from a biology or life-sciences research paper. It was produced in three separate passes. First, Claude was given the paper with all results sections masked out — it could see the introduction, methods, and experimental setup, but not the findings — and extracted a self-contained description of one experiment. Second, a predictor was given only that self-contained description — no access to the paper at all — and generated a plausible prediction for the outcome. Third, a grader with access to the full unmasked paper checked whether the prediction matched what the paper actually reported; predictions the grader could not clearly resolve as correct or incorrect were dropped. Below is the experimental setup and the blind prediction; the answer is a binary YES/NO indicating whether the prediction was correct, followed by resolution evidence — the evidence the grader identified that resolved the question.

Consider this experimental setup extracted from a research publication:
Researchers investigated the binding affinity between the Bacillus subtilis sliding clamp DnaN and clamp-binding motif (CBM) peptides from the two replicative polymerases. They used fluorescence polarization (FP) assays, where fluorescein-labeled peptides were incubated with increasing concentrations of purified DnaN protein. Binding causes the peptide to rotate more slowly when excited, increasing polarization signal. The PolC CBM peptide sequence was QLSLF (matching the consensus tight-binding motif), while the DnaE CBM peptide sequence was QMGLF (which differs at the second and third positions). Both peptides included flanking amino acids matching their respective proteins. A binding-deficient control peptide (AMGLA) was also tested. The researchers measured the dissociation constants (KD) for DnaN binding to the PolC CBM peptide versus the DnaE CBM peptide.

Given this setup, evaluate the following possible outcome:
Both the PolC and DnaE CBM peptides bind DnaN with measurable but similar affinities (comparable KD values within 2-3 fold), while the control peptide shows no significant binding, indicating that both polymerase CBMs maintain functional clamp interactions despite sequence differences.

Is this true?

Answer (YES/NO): NO